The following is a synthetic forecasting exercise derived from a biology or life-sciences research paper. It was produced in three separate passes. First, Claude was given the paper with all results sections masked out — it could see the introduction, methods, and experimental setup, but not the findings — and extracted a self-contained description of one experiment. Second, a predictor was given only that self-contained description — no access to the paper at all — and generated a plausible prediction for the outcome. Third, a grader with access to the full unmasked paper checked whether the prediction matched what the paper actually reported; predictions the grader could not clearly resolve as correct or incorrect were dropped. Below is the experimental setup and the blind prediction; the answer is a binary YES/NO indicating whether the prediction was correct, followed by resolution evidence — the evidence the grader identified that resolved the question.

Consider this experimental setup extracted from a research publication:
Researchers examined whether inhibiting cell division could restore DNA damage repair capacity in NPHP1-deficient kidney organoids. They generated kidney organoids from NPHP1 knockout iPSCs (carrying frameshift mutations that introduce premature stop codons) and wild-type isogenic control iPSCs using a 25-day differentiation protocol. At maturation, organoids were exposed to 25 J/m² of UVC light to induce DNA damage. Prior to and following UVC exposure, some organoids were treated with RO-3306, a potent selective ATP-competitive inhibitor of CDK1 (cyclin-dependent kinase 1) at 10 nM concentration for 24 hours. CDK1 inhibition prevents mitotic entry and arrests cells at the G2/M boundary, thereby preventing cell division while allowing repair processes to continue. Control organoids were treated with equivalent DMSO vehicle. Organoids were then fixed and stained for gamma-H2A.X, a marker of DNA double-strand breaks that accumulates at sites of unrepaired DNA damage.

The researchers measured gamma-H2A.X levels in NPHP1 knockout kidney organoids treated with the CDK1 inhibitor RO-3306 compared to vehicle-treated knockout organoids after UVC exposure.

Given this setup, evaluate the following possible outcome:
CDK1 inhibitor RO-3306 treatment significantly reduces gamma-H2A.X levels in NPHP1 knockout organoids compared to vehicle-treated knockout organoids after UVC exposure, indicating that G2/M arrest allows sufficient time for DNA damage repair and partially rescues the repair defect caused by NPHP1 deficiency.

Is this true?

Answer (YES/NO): YES